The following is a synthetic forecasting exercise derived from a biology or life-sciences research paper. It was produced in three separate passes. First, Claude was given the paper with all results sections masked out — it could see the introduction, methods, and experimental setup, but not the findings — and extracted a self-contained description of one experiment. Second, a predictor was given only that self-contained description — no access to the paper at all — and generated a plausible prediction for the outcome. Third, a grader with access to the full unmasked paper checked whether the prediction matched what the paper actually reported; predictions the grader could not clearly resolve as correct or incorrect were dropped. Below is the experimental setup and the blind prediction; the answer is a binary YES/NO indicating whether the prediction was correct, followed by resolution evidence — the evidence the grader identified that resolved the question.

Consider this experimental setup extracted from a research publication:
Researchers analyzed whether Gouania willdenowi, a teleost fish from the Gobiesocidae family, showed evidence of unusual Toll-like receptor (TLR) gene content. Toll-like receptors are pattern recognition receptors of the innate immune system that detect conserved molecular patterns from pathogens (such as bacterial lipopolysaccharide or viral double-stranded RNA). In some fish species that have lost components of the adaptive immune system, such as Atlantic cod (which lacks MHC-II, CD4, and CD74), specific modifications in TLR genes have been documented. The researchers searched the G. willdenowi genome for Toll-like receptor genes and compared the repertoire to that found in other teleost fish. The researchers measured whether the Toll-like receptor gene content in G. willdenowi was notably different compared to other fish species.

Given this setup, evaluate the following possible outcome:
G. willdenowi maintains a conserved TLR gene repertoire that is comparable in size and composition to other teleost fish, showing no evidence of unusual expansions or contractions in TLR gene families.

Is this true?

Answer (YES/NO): YES